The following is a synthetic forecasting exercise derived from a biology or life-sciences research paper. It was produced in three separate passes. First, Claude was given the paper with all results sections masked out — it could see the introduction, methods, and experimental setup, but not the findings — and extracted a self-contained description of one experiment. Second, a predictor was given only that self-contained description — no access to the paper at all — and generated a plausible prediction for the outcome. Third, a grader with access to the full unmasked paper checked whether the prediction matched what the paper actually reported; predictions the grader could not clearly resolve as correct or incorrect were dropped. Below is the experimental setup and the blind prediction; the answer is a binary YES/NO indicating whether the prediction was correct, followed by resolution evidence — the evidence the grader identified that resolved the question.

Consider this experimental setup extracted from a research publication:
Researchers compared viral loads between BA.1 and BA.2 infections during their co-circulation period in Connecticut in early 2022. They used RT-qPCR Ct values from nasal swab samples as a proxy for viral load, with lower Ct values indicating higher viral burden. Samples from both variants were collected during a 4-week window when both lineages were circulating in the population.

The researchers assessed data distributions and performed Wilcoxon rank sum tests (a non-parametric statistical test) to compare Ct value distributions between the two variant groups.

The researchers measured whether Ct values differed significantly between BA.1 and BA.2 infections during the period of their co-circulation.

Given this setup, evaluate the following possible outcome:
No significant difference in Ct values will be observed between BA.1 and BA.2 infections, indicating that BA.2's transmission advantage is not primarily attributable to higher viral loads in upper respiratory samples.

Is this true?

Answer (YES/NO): NO